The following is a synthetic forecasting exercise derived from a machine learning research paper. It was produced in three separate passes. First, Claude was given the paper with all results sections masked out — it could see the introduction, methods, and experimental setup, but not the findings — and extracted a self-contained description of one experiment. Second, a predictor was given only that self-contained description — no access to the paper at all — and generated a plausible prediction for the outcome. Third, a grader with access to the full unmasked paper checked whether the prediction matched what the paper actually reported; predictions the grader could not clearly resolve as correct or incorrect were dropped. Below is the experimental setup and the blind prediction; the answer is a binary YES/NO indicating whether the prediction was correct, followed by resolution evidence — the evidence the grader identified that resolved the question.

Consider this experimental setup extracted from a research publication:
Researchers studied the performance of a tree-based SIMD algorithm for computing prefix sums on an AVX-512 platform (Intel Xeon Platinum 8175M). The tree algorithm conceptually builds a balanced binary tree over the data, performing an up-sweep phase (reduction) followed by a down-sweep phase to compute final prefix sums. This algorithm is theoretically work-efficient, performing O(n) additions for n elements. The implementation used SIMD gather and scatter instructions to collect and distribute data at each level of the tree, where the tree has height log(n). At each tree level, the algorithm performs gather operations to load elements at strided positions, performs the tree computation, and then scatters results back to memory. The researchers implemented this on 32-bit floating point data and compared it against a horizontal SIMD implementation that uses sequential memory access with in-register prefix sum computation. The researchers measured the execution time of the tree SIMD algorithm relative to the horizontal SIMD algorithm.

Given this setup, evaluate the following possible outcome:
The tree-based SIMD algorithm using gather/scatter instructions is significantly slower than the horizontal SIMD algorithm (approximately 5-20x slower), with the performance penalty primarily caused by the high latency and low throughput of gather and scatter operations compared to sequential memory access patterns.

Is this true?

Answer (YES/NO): NO